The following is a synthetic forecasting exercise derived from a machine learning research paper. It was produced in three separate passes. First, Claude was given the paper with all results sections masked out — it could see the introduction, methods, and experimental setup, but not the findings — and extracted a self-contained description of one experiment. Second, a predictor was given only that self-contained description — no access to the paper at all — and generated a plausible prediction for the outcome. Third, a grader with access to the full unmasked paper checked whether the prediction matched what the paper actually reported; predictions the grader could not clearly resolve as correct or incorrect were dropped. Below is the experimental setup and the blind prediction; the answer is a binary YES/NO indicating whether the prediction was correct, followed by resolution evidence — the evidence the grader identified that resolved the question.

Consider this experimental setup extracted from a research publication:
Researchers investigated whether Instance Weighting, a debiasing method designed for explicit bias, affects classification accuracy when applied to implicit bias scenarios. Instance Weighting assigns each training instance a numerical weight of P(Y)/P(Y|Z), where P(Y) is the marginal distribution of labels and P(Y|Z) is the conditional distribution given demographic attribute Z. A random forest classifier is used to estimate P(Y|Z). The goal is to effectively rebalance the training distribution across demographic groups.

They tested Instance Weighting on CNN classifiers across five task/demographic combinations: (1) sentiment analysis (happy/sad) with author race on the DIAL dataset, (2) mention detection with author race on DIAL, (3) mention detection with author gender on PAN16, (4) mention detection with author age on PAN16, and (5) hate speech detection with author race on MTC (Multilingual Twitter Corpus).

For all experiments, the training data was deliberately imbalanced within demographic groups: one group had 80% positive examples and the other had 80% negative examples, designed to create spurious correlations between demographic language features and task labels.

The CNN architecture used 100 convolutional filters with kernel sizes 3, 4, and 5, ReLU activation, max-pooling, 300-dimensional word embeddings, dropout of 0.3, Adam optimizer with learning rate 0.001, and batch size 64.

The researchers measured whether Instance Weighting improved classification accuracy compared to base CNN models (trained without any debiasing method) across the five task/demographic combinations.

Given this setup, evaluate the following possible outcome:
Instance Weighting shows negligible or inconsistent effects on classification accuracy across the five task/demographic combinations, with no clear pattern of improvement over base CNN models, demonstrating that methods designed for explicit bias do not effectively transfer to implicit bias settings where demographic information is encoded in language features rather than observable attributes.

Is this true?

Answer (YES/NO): YES